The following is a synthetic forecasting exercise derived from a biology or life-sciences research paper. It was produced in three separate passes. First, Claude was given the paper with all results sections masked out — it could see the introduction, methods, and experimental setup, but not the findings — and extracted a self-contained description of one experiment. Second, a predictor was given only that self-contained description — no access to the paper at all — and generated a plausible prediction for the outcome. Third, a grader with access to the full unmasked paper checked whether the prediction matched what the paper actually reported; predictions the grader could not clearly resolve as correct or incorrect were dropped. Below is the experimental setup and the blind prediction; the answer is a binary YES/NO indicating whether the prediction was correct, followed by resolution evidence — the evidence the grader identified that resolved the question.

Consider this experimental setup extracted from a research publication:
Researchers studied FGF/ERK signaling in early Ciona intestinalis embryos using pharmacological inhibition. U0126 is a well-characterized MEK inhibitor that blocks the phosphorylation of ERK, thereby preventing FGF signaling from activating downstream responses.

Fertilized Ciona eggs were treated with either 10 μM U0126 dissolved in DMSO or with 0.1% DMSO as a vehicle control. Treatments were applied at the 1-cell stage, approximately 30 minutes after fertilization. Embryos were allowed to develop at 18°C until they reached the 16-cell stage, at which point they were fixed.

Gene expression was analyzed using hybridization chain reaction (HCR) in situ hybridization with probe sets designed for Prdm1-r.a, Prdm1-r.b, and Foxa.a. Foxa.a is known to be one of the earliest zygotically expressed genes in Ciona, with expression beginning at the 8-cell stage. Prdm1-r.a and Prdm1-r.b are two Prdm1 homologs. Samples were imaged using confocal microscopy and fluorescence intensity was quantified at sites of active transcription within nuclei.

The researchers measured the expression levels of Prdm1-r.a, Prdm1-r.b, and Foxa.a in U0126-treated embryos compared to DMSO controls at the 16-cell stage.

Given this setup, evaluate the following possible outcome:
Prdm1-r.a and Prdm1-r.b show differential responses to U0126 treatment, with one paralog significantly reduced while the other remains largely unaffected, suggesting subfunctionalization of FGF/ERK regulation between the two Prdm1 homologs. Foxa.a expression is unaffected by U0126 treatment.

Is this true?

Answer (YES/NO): NO